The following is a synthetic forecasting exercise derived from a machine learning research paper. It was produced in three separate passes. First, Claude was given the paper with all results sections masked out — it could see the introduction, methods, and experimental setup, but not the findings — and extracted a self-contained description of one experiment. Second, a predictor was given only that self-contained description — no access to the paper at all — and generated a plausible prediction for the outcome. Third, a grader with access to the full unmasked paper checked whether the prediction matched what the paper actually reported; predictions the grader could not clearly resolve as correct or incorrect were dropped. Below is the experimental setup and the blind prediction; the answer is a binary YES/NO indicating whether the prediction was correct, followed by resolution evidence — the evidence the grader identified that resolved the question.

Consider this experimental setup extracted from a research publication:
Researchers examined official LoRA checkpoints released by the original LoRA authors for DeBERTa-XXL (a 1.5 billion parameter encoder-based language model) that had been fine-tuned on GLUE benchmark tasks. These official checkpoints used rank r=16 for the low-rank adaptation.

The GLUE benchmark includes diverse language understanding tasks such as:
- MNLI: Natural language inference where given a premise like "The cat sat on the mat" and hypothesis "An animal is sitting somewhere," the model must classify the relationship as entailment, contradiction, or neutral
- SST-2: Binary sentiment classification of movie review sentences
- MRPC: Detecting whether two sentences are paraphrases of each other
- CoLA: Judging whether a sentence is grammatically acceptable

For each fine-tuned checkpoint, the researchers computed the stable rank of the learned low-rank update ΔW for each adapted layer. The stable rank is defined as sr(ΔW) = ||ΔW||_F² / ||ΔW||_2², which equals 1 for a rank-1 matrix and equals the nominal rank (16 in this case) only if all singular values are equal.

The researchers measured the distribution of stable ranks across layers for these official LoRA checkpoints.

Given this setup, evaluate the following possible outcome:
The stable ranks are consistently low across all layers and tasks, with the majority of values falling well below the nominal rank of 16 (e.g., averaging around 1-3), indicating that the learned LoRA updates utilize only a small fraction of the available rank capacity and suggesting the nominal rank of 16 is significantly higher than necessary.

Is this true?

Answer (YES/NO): YES